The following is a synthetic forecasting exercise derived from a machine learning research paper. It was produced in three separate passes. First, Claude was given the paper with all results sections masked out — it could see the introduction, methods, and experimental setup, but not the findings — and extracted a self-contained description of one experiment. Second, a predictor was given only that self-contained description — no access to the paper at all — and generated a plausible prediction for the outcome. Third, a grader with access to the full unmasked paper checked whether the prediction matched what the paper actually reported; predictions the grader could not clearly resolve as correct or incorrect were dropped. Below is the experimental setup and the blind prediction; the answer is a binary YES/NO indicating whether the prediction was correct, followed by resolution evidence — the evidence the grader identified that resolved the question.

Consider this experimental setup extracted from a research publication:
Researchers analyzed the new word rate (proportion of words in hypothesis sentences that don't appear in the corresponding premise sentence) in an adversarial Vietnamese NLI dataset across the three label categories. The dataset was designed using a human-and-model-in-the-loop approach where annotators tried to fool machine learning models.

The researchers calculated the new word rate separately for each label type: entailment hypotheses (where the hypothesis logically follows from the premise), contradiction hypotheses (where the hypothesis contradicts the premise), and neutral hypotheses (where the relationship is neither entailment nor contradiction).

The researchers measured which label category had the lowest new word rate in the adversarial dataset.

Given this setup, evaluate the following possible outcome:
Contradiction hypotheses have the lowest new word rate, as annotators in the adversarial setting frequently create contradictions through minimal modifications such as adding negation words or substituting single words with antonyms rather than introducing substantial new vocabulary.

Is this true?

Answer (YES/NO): YES